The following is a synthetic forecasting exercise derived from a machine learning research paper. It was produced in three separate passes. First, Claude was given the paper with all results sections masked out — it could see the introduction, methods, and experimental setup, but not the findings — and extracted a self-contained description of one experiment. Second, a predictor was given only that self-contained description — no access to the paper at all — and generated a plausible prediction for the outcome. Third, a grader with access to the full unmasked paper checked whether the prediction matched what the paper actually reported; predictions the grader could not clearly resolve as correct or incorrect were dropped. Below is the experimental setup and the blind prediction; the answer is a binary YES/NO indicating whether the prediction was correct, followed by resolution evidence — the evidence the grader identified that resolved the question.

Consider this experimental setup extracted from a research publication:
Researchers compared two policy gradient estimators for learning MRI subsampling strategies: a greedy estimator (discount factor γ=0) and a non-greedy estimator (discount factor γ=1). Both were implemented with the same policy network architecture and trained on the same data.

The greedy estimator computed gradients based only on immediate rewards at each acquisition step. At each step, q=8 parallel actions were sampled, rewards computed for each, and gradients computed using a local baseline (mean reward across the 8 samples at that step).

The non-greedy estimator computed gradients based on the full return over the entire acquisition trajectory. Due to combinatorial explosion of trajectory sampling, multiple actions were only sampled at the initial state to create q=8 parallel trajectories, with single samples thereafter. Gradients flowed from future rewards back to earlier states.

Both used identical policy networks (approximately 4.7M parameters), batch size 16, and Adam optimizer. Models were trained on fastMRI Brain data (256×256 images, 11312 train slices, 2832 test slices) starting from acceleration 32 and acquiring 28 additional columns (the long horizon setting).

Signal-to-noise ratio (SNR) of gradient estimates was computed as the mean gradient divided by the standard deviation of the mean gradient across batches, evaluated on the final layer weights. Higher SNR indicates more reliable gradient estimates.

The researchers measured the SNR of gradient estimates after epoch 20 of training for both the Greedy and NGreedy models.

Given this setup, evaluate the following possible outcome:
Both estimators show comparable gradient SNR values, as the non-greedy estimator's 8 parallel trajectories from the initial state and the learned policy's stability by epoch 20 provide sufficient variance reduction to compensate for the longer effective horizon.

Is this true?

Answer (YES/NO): NO